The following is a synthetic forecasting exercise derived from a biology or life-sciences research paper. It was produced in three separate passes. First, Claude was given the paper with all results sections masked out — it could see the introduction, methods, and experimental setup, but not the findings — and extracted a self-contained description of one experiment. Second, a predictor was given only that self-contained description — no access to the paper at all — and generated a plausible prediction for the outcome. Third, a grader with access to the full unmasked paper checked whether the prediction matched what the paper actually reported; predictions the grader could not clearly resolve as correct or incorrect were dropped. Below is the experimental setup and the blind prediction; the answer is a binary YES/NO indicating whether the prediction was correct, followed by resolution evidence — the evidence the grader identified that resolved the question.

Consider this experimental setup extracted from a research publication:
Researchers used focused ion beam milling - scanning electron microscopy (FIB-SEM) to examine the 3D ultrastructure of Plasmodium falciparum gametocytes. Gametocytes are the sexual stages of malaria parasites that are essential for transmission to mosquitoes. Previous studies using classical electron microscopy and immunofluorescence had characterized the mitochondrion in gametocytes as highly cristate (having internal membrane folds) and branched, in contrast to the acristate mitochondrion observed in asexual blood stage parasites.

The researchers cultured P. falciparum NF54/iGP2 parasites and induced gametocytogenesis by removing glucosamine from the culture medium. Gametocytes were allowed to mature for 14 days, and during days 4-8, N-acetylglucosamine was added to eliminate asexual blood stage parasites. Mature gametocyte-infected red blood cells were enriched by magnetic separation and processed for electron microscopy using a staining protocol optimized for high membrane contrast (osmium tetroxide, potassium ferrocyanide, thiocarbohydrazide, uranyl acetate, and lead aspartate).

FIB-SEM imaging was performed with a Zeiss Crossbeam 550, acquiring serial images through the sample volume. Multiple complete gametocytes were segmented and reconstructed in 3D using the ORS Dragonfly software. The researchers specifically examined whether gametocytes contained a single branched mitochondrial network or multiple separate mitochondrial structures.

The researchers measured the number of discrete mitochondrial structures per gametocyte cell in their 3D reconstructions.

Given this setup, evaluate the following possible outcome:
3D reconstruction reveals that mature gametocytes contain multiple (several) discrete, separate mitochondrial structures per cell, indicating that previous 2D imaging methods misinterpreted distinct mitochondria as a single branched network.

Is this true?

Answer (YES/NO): YES